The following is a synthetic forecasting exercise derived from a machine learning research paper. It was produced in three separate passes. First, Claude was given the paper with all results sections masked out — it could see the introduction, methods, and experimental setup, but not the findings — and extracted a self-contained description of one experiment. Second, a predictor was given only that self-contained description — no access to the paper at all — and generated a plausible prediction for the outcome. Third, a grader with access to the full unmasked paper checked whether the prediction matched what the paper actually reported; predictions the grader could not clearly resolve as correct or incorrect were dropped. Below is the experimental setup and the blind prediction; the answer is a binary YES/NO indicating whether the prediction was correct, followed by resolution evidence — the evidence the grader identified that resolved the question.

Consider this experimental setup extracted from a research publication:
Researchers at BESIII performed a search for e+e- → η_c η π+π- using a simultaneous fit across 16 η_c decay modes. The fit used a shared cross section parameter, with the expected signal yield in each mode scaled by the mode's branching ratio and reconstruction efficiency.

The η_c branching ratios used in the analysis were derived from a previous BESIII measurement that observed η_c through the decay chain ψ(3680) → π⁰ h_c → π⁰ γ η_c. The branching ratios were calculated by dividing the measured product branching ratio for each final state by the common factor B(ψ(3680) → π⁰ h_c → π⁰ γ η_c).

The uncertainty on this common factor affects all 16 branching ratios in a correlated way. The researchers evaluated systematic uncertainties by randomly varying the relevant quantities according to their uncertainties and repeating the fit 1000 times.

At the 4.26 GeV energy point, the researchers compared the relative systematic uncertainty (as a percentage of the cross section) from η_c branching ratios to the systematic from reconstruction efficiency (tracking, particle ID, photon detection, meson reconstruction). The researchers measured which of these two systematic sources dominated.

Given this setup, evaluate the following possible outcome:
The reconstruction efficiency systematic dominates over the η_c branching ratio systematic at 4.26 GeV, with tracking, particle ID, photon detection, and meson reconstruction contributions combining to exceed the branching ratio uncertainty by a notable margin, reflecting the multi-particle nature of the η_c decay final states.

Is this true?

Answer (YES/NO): NO